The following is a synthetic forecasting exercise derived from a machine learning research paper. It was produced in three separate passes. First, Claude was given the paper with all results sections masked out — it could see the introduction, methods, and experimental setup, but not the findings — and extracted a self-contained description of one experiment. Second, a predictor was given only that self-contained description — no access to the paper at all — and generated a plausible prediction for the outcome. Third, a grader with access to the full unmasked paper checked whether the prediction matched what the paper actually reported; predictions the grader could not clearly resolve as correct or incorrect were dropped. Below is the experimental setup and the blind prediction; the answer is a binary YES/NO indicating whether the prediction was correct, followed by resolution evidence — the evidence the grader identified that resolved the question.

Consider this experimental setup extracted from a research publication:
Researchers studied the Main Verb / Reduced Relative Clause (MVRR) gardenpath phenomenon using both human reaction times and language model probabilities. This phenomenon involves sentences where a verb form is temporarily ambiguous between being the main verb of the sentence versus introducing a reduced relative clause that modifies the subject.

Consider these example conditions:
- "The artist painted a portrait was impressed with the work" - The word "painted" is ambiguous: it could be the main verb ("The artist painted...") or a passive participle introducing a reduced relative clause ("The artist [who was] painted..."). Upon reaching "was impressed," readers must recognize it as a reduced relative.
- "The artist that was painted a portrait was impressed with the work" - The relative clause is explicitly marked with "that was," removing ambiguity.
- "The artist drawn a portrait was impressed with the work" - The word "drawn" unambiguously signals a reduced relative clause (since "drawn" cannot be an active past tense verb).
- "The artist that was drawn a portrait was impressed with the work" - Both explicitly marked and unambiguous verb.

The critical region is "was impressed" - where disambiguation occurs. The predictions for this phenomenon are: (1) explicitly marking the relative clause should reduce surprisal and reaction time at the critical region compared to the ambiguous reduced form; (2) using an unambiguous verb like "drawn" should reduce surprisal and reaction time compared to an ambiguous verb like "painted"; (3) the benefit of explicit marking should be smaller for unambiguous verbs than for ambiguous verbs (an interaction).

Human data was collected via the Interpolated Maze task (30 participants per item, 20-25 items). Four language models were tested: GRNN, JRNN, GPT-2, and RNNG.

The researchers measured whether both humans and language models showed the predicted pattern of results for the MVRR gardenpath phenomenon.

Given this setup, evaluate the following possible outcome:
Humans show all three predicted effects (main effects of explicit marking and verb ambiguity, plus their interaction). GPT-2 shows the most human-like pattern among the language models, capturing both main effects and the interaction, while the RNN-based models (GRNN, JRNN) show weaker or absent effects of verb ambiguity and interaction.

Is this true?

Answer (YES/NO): NO